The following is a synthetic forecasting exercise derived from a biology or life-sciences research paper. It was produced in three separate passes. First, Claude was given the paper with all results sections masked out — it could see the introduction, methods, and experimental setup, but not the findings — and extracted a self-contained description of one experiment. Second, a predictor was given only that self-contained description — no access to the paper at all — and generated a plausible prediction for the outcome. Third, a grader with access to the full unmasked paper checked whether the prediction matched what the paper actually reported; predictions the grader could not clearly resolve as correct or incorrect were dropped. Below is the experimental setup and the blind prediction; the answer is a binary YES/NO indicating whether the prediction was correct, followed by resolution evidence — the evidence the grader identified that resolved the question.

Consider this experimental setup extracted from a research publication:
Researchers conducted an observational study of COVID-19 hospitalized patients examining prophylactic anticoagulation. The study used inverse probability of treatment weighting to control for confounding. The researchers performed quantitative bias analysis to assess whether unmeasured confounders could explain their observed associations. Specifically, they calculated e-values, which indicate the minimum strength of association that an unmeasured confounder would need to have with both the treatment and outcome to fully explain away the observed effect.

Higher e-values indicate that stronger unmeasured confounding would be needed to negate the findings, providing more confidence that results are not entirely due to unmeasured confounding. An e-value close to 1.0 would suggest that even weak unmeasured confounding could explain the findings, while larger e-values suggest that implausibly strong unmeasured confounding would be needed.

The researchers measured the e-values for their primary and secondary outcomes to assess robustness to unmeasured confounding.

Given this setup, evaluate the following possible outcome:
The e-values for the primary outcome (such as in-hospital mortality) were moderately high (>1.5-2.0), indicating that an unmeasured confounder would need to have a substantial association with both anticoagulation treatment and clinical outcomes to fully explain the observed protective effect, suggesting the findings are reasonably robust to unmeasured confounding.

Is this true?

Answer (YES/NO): YES